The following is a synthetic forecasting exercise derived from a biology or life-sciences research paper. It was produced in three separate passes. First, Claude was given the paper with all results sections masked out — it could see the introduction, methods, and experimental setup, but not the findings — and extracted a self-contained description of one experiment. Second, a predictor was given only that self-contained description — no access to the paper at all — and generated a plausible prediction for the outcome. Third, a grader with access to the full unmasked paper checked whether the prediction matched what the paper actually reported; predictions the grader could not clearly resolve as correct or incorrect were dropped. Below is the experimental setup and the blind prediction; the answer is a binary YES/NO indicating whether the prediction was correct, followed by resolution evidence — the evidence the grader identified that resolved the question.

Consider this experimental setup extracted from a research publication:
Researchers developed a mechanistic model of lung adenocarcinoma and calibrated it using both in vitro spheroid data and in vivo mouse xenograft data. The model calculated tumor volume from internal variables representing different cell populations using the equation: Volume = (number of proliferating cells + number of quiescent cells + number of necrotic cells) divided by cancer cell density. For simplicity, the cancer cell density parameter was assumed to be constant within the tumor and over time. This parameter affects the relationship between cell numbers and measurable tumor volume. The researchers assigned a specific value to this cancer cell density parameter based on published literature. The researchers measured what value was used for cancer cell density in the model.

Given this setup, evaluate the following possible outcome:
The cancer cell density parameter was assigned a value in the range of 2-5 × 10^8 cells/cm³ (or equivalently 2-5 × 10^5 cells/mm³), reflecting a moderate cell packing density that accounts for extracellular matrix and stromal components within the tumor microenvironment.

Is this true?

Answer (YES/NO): YES